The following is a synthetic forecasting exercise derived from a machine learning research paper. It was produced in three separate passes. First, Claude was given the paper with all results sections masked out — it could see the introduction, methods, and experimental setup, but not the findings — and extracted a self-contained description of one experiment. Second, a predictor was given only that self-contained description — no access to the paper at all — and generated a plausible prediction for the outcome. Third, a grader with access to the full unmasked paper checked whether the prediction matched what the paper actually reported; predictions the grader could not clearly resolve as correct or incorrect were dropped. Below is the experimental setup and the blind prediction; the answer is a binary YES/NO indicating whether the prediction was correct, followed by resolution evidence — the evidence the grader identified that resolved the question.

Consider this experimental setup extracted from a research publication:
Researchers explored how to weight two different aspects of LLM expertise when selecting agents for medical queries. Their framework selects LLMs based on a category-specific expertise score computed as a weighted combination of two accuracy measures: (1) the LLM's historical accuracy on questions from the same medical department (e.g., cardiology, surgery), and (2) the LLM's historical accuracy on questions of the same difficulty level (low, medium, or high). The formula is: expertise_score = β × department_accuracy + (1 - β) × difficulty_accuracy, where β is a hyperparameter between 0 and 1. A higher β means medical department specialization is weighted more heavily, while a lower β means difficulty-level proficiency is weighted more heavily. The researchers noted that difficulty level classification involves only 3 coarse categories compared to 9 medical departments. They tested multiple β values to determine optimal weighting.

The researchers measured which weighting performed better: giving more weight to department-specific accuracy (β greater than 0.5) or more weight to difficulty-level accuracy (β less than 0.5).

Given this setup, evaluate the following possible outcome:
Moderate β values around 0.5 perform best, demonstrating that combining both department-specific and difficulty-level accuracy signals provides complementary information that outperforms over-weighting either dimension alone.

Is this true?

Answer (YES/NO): NO